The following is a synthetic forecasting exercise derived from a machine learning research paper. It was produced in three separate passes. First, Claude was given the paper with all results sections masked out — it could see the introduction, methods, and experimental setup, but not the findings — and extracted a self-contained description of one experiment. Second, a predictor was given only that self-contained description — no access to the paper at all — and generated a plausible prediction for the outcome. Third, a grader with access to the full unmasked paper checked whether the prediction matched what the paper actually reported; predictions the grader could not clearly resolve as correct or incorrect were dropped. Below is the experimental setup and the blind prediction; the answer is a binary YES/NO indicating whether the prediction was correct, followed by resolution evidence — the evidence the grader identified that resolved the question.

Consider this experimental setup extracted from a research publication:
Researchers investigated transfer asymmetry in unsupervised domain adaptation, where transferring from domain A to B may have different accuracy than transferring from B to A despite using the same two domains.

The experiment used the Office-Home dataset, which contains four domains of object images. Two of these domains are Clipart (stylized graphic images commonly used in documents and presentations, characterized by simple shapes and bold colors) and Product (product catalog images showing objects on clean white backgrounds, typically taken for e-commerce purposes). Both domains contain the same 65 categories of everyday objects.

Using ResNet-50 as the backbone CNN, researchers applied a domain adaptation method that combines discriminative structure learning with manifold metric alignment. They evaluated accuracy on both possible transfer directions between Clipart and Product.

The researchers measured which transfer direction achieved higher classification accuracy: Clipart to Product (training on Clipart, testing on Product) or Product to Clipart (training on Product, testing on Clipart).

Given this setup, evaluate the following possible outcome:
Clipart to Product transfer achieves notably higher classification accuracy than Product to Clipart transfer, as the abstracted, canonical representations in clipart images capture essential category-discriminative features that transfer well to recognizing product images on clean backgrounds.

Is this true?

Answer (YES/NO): YES